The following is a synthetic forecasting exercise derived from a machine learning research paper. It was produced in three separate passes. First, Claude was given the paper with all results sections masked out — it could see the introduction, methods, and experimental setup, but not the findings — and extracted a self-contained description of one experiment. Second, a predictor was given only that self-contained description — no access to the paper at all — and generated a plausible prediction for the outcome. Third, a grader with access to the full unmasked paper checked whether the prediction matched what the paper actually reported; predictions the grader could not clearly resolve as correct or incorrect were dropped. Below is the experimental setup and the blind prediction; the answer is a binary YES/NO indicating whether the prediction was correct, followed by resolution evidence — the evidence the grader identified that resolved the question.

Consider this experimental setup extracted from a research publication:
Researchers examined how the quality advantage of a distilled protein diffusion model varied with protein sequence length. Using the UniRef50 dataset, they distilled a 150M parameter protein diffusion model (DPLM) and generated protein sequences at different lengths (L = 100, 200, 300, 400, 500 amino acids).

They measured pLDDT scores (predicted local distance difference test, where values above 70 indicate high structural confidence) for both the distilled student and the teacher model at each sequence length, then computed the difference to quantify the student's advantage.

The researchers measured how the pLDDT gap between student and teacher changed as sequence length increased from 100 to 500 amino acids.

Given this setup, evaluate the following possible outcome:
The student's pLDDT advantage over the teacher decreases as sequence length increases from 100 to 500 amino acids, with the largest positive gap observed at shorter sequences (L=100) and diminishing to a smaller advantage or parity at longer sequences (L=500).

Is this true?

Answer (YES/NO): YES